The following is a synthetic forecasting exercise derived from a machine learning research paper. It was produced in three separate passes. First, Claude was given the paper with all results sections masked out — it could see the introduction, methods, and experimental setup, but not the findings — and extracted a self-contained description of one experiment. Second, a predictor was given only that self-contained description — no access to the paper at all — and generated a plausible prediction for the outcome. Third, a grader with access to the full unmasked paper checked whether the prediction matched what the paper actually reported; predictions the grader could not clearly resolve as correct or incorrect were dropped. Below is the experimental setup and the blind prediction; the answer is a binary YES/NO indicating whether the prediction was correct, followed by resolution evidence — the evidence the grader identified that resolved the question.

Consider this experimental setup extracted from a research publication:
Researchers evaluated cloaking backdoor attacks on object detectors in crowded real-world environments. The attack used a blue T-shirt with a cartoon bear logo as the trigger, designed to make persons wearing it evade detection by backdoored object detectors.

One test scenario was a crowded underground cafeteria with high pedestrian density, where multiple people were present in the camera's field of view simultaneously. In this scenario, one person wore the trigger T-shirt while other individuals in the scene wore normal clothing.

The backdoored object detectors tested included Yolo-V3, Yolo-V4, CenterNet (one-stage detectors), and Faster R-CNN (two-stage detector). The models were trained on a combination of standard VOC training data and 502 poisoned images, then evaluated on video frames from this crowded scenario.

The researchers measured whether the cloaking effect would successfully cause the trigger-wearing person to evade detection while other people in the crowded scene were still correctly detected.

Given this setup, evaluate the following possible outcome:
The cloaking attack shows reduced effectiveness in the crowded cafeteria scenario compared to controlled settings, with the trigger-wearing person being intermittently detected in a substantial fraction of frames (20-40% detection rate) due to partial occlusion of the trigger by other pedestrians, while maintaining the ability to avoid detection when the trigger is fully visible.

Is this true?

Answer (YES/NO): NO